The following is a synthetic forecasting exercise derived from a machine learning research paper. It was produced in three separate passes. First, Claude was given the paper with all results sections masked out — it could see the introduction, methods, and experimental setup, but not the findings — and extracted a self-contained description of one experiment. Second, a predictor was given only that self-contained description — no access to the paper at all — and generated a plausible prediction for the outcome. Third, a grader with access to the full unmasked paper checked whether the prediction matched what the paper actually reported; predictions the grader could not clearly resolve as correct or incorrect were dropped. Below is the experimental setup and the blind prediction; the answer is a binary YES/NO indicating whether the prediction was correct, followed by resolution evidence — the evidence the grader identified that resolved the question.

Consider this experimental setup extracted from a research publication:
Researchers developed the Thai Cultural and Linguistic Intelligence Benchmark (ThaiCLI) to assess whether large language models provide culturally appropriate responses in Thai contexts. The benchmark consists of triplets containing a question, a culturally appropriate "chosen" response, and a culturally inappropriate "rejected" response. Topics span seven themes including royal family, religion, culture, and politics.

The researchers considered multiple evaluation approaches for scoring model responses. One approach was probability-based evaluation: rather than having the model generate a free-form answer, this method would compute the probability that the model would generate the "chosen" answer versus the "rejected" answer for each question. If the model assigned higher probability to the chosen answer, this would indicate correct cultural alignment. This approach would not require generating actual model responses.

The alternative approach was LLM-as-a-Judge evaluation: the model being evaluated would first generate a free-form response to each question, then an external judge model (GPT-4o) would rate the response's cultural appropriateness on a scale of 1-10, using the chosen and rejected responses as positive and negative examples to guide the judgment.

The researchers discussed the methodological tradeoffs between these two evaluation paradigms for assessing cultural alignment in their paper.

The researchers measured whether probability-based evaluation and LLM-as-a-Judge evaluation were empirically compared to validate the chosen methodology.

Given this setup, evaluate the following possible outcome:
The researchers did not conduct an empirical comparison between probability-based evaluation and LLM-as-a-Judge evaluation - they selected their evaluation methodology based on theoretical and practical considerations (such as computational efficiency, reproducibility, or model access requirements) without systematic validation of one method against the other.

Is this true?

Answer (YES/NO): YES